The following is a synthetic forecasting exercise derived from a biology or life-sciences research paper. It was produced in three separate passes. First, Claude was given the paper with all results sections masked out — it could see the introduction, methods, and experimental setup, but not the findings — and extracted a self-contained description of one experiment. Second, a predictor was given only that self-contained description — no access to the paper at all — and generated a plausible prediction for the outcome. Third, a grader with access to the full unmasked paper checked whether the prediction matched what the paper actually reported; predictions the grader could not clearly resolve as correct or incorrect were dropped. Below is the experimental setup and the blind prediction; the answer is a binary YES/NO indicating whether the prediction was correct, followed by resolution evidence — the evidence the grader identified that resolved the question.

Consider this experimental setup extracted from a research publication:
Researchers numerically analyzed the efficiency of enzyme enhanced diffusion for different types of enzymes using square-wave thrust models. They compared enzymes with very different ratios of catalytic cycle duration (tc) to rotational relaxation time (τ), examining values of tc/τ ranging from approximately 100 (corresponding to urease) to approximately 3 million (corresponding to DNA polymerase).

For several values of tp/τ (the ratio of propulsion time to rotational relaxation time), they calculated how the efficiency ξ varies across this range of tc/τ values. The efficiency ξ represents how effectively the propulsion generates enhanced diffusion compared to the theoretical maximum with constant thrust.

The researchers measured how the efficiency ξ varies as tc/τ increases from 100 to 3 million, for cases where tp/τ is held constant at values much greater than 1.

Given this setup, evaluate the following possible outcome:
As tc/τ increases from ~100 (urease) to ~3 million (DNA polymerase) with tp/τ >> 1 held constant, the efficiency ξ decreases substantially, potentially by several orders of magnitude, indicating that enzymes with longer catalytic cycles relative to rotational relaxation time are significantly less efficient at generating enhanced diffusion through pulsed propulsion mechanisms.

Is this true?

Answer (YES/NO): NO